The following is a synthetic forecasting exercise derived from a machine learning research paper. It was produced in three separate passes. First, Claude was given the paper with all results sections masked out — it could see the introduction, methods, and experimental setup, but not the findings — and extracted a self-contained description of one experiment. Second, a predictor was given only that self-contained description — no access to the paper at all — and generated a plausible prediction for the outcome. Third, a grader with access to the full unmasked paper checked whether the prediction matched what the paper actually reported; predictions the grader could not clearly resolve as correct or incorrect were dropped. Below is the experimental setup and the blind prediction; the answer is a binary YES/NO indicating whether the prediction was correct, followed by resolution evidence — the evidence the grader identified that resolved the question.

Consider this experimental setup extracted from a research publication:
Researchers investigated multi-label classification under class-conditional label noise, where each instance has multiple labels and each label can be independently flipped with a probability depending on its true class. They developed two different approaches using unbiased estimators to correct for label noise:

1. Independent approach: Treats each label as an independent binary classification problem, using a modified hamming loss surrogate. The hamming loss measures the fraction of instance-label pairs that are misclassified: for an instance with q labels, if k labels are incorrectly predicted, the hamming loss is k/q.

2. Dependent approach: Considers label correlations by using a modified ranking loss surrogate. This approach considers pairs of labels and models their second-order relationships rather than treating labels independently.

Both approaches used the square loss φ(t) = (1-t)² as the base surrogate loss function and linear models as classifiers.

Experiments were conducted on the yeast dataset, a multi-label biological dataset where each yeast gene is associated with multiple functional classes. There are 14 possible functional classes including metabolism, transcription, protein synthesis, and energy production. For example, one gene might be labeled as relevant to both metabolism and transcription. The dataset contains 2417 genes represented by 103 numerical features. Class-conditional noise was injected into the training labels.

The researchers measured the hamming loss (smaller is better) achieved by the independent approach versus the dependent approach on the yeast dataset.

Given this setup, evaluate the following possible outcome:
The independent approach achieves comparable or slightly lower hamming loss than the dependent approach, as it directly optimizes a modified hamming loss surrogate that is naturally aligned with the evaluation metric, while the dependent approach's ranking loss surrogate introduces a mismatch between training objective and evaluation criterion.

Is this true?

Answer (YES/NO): YES